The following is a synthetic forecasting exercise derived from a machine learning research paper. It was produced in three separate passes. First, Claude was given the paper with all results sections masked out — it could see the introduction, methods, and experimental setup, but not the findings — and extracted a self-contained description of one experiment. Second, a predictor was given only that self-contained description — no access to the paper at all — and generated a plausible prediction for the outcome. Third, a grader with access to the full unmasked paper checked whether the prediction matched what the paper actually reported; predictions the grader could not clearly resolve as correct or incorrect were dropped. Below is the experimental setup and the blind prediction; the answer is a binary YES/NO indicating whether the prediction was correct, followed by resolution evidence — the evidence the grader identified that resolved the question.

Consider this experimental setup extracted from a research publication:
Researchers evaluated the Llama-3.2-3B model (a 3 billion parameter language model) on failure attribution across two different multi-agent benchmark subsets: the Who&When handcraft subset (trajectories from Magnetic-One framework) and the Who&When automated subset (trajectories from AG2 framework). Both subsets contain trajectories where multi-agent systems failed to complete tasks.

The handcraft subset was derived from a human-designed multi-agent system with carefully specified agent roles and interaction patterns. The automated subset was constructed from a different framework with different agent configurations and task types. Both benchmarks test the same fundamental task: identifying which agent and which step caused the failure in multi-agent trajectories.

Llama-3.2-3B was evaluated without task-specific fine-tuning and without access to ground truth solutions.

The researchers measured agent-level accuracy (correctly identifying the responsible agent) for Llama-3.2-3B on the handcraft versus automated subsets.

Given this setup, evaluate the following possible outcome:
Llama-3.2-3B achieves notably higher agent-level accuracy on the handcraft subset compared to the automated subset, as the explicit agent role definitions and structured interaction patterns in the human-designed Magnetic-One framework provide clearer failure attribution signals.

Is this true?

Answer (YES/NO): NO